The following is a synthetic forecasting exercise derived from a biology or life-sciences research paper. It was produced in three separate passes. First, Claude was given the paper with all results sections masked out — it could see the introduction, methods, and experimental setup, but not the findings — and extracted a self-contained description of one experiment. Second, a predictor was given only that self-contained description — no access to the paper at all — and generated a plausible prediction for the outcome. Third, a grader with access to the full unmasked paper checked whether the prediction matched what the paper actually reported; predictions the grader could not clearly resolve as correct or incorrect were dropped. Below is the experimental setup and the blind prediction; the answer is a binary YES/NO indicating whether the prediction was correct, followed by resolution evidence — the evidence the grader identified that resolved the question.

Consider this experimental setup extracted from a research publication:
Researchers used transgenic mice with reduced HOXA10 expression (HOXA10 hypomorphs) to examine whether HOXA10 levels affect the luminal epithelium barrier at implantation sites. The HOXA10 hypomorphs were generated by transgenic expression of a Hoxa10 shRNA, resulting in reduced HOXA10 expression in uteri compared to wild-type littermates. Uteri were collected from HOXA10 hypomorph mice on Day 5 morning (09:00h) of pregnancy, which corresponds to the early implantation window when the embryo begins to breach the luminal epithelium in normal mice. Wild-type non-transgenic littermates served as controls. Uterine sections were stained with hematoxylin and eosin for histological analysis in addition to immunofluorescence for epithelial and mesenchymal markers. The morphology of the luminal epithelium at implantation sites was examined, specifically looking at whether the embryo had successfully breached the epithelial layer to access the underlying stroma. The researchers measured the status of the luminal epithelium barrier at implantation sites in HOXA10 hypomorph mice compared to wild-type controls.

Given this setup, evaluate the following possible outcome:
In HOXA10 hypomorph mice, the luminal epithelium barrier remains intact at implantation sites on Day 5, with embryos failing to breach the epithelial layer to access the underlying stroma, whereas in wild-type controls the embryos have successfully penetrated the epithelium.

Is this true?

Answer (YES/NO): NO